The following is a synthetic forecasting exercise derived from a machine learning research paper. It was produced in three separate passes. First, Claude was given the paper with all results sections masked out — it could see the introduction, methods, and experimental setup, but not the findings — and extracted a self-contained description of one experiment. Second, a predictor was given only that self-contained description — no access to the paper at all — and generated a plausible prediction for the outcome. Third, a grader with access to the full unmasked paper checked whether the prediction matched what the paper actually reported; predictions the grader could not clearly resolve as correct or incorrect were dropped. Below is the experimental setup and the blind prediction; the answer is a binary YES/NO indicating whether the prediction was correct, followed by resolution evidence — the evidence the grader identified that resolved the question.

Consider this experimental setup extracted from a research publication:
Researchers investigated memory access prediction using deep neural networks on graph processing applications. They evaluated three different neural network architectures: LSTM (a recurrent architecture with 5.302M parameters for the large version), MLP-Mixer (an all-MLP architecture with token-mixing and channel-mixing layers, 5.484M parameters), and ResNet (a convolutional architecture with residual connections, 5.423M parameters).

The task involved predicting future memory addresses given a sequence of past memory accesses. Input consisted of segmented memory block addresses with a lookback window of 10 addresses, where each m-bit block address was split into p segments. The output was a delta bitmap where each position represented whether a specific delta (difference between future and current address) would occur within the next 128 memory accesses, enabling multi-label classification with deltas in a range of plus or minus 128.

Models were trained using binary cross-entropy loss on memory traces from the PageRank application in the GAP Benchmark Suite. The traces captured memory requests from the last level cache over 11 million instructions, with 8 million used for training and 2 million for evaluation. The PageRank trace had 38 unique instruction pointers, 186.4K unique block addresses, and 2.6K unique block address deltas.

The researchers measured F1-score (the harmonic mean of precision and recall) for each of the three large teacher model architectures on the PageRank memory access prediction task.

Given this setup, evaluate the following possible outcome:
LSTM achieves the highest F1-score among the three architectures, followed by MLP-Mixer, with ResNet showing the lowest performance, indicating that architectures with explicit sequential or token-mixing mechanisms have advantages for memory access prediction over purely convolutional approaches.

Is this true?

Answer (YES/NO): NO